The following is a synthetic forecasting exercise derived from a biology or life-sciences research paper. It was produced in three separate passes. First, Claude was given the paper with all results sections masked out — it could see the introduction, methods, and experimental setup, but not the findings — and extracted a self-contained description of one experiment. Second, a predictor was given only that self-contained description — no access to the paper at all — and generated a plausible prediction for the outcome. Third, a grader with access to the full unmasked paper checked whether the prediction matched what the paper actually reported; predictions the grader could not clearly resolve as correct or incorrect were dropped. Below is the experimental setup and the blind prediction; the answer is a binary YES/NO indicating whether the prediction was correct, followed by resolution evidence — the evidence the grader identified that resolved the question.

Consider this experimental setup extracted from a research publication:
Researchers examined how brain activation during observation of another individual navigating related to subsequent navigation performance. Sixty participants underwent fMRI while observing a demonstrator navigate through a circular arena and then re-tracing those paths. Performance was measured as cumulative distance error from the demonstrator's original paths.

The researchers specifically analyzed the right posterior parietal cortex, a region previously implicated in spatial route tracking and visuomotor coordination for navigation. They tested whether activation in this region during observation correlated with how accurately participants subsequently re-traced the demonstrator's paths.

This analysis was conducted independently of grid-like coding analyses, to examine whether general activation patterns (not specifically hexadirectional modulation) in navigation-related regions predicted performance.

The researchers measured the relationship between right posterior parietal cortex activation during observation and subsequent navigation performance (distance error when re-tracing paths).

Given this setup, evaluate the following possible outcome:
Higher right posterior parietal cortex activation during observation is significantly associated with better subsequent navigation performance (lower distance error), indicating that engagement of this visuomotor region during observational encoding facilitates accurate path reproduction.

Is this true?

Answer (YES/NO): YES